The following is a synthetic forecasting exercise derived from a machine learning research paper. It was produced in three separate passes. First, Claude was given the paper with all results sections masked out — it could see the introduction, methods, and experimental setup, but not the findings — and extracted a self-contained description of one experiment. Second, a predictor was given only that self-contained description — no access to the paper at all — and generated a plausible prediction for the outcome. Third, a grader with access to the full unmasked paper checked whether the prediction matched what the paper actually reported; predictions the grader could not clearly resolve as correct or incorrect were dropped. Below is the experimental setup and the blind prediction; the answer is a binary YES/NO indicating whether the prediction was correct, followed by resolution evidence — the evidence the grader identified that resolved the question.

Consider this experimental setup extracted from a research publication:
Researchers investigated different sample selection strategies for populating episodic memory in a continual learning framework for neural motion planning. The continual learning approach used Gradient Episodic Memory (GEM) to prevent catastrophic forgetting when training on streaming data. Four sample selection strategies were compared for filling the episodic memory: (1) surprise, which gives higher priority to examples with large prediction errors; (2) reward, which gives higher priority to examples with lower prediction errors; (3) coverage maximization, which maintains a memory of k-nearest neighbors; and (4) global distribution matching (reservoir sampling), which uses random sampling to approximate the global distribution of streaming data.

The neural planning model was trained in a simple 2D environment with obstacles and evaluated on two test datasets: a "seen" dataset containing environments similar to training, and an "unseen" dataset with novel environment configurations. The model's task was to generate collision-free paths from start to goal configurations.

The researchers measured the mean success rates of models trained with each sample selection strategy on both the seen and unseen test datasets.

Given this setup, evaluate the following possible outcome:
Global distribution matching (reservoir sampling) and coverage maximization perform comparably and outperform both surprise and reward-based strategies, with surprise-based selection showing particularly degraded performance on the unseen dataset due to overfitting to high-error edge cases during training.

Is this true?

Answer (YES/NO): NO